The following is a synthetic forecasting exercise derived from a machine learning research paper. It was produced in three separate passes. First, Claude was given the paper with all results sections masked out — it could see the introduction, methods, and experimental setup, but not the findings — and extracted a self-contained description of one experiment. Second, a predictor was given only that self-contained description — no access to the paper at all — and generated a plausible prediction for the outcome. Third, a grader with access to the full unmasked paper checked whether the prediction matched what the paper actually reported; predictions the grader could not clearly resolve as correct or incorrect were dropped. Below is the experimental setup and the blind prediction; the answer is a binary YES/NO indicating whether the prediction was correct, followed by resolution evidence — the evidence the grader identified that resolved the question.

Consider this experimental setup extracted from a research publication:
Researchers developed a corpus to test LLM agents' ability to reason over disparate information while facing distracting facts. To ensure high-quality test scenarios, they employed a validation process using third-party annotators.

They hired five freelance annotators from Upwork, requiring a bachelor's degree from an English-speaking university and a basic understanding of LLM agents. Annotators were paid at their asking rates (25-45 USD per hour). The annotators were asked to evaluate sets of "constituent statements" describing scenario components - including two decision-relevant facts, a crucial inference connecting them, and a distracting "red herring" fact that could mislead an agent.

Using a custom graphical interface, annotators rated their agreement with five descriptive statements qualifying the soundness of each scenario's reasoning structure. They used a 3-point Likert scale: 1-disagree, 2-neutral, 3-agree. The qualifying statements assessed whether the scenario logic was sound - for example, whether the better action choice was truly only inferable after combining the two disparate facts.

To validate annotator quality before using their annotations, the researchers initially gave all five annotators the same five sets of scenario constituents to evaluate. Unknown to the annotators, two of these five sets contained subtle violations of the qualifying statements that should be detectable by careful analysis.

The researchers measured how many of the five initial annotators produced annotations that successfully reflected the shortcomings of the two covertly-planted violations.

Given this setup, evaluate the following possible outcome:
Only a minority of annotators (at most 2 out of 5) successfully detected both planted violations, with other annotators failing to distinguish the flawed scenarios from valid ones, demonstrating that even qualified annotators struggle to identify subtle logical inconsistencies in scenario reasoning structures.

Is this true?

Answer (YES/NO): YES